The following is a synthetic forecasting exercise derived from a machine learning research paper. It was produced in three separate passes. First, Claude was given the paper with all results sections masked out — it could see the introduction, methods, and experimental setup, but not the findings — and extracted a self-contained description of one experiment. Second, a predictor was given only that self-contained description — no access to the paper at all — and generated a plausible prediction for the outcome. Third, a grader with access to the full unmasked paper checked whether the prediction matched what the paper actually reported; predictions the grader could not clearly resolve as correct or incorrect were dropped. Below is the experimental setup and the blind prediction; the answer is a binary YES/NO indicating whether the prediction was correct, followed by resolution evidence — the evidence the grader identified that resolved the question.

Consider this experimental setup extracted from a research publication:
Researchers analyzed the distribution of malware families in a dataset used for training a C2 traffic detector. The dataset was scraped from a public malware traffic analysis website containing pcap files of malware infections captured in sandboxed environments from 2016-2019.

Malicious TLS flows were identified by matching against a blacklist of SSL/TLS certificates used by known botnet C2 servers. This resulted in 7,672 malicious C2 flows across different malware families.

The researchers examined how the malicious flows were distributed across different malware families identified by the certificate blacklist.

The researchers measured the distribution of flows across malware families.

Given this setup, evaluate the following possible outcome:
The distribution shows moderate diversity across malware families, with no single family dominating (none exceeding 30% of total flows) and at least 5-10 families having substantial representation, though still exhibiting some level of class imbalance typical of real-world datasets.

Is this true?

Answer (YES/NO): NO